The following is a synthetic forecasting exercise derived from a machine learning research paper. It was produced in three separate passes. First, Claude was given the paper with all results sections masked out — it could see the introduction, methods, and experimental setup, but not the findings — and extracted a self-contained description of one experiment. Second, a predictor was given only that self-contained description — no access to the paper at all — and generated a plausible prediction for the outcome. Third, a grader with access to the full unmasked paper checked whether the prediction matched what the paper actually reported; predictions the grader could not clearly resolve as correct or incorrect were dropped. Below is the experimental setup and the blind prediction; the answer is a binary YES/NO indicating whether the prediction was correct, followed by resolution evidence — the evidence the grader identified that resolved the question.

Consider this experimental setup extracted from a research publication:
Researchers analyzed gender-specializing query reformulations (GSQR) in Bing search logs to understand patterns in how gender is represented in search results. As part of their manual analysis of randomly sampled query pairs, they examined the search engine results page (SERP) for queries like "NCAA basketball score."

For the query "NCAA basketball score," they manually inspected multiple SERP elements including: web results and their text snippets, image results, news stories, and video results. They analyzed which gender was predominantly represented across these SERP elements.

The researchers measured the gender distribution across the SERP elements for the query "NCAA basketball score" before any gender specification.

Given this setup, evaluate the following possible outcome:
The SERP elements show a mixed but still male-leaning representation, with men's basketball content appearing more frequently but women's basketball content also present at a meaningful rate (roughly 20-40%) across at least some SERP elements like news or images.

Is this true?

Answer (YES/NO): NO